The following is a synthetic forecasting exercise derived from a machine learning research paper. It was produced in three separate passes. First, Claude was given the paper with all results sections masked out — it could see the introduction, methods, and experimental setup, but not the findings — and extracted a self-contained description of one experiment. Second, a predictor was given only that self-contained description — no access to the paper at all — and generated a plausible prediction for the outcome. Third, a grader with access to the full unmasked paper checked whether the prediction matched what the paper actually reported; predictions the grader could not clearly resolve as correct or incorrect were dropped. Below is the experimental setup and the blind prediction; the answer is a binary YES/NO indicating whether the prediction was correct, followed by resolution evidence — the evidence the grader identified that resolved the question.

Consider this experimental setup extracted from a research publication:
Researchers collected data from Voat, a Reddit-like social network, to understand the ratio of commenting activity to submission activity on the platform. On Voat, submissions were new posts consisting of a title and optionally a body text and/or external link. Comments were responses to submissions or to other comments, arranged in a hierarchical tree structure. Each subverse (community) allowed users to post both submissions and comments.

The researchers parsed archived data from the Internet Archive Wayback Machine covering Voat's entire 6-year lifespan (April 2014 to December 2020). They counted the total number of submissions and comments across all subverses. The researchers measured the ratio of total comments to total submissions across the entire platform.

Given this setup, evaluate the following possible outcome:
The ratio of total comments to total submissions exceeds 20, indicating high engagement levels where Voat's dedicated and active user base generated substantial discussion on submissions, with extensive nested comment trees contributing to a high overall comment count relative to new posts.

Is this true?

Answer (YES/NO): NO